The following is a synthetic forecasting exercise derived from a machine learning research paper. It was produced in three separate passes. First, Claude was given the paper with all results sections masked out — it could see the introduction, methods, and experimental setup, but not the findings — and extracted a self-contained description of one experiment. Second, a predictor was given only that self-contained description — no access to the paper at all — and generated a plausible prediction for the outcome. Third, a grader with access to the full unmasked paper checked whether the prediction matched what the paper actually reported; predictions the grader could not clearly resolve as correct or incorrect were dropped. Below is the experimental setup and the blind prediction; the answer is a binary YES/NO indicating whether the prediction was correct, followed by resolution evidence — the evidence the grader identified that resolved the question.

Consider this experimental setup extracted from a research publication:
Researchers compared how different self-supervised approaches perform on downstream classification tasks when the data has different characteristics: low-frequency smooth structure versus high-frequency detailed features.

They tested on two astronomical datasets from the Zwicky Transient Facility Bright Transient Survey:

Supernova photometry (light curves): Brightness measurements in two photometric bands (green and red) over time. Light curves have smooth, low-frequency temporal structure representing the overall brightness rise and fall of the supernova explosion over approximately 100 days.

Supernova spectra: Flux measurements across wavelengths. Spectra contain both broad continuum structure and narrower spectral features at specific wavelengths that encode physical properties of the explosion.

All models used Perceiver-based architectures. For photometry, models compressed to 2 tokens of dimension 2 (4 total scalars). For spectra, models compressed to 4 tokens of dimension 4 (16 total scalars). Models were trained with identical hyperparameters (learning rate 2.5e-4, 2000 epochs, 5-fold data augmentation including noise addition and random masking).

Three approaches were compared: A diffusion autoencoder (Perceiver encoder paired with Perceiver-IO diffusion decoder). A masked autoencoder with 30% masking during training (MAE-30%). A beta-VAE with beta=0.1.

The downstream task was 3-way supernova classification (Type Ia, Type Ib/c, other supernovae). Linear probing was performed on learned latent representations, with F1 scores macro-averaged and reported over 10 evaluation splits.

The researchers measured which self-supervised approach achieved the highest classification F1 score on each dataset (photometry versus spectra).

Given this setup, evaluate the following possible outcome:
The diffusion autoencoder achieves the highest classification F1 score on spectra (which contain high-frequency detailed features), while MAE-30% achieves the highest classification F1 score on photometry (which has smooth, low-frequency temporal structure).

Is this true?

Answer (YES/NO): YES